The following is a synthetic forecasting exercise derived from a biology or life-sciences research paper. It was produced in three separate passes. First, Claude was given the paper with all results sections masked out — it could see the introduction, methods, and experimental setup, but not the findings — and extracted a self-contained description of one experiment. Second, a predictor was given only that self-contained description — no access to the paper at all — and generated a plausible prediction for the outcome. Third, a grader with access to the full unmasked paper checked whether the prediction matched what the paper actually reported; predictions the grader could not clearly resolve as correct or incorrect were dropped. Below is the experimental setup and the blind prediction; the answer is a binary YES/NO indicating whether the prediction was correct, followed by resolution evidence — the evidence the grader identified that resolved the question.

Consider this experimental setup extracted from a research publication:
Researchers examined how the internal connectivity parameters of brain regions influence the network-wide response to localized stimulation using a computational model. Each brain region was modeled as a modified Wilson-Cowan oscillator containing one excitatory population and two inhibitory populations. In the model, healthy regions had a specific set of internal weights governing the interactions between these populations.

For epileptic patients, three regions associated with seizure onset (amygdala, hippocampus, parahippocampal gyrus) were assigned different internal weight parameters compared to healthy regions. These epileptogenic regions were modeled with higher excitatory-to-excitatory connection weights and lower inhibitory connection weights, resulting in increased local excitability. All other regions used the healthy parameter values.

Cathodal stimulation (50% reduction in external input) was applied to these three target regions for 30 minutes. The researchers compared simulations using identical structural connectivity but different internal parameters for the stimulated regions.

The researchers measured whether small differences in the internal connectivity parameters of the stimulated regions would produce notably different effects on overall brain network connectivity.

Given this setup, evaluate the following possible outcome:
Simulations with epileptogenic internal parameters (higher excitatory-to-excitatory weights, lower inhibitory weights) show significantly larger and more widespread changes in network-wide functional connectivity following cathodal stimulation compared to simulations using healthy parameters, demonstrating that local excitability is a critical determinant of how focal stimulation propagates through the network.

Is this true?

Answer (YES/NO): NO